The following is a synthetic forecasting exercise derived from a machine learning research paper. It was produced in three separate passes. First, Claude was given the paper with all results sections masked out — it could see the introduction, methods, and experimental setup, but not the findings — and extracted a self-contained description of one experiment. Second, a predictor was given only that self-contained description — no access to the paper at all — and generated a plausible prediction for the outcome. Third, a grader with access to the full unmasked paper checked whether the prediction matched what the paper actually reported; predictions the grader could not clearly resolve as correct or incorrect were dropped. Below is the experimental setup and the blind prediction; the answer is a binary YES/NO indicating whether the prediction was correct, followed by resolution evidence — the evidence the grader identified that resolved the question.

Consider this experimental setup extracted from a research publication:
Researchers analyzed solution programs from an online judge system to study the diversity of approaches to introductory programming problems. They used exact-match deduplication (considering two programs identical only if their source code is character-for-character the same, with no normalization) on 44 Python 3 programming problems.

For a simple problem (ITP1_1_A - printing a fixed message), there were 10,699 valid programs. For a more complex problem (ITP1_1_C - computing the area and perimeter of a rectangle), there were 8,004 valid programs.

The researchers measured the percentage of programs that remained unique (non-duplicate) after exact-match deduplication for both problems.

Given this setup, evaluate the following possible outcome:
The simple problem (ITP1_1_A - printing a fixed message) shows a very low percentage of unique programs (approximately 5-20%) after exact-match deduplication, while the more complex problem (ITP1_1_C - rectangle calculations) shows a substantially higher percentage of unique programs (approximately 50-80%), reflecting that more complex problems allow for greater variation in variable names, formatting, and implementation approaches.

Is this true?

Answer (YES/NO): NO